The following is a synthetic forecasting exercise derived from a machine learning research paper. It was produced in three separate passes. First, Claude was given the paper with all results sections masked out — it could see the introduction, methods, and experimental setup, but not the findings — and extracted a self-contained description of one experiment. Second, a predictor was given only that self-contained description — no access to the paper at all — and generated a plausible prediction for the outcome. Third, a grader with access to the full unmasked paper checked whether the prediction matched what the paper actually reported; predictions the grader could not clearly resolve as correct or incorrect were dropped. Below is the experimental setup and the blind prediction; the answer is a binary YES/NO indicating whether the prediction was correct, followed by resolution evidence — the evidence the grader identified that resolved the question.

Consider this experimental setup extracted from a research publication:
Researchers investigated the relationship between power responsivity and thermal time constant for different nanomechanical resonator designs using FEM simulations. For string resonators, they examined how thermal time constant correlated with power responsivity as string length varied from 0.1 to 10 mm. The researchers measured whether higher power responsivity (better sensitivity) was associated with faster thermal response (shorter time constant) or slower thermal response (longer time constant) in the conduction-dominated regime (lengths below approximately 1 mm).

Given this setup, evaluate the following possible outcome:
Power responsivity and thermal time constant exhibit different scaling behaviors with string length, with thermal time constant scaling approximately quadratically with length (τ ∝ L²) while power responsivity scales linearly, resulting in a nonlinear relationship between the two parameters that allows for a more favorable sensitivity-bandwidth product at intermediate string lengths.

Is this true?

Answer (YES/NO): NO